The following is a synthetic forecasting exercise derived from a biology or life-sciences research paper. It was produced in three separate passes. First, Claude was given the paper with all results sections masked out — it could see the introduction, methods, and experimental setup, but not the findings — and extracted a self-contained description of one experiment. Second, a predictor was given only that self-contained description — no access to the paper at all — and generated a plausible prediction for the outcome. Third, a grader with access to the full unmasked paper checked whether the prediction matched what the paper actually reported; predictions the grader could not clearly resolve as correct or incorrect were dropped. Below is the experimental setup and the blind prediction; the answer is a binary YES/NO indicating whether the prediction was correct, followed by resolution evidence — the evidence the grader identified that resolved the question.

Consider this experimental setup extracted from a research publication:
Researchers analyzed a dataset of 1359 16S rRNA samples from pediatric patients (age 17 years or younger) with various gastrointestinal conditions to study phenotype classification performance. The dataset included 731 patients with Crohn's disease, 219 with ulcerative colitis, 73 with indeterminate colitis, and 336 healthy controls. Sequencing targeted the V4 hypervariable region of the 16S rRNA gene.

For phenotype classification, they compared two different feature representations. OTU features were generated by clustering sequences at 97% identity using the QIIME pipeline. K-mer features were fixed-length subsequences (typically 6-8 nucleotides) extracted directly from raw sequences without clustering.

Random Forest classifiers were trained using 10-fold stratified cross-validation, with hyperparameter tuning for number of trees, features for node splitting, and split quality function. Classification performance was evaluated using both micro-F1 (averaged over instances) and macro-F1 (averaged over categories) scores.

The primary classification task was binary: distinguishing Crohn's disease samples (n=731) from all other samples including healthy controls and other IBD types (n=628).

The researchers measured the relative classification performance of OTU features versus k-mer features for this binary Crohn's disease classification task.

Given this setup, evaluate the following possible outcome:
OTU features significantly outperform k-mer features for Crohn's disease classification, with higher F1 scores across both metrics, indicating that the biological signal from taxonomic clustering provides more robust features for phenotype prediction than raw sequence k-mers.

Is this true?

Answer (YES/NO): NO